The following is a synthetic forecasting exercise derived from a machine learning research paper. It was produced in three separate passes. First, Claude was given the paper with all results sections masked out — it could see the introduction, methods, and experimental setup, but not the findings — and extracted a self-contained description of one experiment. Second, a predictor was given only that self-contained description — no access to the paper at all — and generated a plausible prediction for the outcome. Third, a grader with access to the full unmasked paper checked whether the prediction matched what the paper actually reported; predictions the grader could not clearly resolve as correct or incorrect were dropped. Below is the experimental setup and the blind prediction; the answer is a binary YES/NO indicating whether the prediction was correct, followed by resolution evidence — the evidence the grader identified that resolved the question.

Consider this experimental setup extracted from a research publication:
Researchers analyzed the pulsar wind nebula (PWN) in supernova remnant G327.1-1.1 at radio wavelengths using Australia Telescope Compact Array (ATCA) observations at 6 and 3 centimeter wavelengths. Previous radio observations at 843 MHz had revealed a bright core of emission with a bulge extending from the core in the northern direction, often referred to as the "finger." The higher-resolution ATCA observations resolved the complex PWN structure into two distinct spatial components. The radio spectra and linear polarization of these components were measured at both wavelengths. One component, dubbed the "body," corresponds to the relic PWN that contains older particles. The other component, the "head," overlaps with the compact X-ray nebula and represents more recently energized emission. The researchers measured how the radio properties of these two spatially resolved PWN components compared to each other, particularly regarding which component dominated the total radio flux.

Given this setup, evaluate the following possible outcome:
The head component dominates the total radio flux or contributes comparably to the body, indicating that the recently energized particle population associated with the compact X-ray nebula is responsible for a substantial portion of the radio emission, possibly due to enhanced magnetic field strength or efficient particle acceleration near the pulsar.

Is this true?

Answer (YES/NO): NO